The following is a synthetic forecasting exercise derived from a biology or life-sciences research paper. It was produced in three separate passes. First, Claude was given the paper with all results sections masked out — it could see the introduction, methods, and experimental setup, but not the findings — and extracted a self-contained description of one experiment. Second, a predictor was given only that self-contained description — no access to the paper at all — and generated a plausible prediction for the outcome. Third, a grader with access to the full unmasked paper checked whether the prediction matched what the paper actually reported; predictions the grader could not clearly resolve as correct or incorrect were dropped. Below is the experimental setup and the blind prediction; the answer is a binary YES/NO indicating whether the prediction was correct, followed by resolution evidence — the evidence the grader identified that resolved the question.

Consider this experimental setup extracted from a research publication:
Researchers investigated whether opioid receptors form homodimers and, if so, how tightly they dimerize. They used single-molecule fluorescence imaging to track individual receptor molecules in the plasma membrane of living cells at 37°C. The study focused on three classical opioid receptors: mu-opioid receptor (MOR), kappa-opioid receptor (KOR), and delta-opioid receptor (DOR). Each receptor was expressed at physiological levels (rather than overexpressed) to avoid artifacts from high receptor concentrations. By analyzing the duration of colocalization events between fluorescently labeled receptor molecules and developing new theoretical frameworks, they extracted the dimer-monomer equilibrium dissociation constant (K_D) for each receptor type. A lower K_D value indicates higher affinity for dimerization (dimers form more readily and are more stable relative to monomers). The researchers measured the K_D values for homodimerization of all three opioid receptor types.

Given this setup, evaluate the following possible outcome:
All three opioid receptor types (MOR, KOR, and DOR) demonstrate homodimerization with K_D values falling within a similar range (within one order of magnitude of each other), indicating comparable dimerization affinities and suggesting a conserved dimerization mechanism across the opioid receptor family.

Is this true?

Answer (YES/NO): NO